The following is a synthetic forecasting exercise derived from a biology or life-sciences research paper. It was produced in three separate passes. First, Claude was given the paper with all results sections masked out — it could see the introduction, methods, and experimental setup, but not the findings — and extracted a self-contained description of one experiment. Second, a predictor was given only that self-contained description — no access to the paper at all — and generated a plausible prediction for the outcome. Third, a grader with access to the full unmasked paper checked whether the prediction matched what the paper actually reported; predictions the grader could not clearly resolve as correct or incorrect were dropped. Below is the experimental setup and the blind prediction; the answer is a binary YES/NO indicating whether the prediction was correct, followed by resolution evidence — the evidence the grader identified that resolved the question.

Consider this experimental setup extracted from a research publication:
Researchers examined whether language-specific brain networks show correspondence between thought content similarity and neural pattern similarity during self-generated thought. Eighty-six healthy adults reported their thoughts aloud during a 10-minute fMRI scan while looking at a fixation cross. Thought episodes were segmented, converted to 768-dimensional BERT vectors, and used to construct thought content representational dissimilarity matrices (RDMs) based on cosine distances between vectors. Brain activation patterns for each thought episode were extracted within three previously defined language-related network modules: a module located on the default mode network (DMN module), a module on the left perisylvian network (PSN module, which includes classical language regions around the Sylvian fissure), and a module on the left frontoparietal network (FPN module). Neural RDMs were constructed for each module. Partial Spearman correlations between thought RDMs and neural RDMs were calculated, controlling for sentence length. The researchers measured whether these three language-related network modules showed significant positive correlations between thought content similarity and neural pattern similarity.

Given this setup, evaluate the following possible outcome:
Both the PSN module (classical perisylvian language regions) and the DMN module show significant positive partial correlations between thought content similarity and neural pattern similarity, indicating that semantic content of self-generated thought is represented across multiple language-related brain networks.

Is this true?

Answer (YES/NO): YES